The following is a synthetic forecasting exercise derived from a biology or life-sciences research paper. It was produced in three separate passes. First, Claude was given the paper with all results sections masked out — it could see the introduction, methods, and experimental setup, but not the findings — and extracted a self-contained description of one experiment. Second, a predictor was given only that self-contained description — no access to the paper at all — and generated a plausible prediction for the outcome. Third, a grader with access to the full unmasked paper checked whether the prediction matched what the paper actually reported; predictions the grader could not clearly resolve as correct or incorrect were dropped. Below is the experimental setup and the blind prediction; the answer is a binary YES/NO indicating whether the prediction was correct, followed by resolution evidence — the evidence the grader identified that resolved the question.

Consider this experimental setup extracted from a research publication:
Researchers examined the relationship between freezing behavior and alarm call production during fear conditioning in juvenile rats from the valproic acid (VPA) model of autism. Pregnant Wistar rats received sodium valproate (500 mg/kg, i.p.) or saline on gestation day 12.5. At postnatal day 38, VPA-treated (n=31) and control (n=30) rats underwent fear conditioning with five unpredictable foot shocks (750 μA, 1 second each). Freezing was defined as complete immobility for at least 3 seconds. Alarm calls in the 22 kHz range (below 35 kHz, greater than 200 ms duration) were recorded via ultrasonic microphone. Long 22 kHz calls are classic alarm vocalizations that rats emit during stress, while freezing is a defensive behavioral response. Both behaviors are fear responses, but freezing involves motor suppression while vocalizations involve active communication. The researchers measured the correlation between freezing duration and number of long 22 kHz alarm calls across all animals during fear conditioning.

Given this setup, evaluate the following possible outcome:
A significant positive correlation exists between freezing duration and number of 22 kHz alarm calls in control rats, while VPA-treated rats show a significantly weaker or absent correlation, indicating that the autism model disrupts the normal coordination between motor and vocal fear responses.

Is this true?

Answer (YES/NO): YES